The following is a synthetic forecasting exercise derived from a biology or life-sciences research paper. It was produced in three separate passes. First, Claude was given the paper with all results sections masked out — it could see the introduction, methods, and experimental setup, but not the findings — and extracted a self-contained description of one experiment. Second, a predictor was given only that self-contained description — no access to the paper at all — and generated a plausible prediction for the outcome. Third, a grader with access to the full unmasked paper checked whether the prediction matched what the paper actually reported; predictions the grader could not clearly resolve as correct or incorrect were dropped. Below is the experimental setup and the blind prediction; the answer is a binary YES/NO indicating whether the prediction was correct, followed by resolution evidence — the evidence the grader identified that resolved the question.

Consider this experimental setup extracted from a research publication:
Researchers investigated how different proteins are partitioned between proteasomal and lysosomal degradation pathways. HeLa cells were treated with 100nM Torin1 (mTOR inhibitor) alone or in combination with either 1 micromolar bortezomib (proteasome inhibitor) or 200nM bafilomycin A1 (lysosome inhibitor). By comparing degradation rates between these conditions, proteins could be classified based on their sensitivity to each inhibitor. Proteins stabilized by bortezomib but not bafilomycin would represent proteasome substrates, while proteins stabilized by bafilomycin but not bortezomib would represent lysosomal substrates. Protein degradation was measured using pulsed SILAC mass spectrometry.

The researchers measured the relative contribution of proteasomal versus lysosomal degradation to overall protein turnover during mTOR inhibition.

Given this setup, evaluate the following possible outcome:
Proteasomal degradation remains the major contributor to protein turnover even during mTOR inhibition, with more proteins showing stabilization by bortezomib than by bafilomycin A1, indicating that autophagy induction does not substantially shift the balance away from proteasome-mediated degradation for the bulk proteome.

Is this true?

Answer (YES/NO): NO